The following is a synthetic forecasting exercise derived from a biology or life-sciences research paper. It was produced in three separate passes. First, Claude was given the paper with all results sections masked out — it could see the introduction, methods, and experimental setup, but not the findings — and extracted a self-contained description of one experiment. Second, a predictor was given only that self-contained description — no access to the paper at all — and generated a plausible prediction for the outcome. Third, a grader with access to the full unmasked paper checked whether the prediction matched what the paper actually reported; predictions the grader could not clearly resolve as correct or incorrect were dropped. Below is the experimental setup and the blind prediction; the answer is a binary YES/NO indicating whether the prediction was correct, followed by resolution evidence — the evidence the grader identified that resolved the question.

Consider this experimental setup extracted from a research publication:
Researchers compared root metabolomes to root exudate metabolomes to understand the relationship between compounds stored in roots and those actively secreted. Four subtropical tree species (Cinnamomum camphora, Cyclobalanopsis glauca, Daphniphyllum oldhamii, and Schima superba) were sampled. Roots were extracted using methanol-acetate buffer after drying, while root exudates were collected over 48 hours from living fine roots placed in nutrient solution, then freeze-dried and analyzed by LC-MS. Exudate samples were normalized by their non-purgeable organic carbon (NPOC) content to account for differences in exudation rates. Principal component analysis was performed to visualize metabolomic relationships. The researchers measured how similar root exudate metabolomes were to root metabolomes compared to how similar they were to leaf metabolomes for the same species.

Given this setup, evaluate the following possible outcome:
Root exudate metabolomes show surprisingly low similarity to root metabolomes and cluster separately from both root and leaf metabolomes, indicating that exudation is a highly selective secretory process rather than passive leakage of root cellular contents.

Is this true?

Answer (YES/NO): NO